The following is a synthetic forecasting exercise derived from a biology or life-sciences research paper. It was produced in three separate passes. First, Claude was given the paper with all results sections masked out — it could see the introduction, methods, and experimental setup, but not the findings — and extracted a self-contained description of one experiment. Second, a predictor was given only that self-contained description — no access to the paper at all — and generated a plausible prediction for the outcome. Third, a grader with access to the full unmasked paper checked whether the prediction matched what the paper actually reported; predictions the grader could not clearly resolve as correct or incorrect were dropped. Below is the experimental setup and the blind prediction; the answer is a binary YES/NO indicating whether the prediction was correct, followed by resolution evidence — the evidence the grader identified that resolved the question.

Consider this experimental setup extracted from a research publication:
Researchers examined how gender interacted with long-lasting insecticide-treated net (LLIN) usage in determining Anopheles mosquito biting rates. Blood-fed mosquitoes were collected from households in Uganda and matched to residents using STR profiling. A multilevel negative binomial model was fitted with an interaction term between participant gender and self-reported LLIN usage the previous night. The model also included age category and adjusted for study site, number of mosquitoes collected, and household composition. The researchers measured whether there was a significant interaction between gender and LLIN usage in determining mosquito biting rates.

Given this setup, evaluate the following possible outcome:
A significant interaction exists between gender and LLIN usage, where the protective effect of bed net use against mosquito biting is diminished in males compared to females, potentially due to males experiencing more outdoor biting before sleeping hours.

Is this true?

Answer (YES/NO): NO